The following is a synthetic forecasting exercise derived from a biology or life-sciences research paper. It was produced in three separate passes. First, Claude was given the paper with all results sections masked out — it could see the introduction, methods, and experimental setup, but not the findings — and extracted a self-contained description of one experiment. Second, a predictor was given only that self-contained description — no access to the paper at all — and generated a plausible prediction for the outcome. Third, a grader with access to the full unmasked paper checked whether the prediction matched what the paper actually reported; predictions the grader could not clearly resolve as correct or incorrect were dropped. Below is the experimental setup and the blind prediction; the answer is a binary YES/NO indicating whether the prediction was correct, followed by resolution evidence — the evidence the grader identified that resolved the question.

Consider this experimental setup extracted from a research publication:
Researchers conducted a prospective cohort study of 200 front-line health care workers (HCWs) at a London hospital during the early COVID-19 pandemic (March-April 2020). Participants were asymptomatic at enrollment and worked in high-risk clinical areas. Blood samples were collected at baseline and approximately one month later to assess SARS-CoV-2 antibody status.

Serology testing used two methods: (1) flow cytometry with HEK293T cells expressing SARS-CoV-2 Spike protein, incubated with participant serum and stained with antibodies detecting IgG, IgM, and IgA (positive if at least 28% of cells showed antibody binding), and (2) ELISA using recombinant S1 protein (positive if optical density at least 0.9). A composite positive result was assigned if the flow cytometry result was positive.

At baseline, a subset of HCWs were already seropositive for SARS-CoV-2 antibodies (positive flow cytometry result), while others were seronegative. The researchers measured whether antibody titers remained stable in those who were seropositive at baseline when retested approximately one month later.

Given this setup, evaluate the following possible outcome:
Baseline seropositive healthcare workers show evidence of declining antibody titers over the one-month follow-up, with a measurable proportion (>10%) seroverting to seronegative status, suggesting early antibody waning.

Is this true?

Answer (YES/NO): NO